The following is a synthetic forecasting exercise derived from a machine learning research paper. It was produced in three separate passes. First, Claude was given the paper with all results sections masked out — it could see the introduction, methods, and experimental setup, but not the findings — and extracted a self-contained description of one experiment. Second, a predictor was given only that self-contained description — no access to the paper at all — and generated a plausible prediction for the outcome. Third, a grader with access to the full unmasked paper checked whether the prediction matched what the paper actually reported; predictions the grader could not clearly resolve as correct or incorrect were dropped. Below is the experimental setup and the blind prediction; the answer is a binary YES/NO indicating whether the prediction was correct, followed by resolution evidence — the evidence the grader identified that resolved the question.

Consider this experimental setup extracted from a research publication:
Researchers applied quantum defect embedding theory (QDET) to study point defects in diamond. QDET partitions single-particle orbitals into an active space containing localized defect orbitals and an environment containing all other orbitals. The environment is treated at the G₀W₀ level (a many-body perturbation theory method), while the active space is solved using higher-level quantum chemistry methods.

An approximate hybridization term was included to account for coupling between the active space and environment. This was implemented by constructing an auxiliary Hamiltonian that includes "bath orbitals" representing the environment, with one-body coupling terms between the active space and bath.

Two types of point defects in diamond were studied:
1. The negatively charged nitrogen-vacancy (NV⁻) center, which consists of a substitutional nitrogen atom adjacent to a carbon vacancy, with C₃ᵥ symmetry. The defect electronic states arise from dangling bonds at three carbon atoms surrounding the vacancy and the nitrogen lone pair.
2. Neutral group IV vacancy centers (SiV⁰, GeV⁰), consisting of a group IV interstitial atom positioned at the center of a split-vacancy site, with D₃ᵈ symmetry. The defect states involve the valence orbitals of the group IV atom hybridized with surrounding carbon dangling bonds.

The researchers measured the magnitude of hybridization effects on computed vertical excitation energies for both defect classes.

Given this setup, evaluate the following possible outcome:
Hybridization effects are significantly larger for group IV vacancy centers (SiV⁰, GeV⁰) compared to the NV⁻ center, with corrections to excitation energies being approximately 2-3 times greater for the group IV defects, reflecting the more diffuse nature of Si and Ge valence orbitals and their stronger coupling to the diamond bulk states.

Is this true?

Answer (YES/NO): NO